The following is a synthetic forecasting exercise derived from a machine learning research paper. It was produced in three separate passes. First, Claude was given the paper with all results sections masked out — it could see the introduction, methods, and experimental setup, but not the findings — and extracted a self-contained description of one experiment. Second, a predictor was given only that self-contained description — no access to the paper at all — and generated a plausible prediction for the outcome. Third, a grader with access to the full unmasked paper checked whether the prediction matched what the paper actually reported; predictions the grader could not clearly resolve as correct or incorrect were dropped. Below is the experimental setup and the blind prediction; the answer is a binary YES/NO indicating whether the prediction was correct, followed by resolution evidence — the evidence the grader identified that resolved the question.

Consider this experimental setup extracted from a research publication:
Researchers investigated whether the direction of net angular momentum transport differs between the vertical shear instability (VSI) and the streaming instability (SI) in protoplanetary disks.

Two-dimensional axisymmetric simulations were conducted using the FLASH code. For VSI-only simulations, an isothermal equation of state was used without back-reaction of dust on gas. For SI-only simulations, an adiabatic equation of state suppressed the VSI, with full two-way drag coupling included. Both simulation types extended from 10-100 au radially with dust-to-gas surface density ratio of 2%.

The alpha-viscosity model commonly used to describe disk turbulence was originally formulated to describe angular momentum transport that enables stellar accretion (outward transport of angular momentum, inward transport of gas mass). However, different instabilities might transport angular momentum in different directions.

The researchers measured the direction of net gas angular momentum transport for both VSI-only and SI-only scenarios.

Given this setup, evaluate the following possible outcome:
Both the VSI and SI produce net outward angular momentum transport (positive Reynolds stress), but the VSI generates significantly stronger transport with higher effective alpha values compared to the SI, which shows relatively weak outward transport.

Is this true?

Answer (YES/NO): NO